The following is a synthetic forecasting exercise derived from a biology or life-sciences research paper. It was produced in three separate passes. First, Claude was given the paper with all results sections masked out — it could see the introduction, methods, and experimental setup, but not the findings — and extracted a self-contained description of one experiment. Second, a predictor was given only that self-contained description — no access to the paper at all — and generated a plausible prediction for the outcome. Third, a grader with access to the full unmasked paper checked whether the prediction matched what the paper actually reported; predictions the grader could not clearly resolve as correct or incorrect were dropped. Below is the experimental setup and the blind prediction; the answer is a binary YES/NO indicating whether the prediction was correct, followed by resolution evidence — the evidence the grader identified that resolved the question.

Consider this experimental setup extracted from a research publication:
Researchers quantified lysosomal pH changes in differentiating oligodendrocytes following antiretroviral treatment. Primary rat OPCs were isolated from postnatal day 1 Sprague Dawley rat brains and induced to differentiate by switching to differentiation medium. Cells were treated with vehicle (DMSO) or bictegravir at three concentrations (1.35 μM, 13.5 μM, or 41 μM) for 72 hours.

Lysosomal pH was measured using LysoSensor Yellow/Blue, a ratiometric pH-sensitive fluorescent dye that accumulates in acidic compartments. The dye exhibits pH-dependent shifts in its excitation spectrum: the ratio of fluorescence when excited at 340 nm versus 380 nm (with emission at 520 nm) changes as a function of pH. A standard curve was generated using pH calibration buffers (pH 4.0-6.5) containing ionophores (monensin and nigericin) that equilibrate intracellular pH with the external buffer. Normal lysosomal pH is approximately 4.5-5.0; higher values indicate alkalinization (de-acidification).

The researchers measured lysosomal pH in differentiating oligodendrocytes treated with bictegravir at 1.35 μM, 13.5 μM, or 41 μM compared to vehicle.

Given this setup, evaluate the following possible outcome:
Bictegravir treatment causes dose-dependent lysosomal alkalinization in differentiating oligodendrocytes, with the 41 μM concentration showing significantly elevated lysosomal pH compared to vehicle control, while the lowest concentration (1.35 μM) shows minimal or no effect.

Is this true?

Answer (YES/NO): YES